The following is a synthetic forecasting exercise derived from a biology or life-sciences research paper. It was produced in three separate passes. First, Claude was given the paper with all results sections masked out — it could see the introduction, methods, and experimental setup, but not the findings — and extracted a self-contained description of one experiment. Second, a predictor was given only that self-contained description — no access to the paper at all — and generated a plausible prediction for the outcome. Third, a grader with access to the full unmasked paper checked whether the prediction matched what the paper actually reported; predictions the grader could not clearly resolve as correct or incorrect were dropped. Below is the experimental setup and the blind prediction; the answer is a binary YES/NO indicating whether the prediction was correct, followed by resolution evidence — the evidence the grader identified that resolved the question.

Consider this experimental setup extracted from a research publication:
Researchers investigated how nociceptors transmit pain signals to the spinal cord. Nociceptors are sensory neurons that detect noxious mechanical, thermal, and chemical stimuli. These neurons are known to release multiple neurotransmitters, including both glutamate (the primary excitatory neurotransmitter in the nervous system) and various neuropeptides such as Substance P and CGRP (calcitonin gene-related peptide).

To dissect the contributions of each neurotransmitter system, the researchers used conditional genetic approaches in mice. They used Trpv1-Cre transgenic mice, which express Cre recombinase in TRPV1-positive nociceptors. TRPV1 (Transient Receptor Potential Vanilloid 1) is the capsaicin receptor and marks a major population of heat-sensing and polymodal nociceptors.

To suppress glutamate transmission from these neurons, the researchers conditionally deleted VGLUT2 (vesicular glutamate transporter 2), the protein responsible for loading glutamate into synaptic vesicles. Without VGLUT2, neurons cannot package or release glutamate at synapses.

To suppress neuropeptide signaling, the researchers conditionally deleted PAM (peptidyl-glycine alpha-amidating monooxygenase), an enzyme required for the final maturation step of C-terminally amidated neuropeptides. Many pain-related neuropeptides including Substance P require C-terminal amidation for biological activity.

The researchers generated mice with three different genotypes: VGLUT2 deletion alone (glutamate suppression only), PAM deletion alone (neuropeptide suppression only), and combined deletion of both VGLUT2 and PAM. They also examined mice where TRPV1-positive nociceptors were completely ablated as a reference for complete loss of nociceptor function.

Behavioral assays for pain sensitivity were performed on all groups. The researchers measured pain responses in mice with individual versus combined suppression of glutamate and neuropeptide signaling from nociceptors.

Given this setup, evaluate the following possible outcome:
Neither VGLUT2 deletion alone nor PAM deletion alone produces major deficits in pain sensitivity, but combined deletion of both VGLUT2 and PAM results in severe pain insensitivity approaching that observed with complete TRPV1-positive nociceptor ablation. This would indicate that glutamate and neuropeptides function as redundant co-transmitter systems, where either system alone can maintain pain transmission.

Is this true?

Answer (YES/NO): YES